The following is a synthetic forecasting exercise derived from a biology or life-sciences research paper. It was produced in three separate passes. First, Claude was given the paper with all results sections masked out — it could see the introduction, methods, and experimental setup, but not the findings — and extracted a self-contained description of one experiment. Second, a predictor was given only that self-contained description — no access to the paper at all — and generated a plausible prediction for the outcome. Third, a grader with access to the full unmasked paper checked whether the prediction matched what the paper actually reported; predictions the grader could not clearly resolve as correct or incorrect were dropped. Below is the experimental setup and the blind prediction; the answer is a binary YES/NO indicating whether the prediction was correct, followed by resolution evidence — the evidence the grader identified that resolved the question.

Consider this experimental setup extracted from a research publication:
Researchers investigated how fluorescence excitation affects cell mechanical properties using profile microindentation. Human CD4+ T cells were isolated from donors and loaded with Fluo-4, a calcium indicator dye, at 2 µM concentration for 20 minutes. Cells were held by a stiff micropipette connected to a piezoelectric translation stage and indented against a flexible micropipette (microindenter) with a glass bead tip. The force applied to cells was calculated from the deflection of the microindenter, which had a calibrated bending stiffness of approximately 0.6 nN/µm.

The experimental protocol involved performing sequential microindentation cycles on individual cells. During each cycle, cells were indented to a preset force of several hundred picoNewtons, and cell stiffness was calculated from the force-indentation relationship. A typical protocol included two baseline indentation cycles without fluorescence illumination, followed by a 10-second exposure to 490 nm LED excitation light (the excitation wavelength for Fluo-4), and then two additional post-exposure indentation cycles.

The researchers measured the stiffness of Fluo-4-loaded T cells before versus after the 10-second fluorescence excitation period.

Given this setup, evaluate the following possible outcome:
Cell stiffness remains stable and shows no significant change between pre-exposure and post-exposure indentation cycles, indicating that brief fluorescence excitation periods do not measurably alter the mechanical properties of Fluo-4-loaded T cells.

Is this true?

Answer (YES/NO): NO